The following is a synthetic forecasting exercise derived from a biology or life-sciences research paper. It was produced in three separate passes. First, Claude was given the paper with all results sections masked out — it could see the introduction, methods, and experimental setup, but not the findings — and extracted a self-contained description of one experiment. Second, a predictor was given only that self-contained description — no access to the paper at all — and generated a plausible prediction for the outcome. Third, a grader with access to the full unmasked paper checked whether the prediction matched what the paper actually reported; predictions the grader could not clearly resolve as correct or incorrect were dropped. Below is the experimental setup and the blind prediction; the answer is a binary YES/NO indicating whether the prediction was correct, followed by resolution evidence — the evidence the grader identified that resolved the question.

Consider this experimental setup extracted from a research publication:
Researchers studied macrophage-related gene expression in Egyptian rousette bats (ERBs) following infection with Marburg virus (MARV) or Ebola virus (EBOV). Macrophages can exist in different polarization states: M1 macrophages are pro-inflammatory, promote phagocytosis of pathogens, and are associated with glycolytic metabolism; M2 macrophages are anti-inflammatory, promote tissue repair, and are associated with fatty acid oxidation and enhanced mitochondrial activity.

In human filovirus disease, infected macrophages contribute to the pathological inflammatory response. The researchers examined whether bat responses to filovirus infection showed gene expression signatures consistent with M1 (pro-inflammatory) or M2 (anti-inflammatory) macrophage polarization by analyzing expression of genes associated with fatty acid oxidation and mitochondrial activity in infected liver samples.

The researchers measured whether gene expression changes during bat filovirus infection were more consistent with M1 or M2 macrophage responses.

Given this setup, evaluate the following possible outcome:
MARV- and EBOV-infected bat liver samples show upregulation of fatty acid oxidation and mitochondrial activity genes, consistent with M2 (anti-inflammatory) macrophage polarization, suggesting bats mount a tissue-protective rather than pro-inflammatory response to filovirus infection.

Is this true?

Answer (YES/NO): NO